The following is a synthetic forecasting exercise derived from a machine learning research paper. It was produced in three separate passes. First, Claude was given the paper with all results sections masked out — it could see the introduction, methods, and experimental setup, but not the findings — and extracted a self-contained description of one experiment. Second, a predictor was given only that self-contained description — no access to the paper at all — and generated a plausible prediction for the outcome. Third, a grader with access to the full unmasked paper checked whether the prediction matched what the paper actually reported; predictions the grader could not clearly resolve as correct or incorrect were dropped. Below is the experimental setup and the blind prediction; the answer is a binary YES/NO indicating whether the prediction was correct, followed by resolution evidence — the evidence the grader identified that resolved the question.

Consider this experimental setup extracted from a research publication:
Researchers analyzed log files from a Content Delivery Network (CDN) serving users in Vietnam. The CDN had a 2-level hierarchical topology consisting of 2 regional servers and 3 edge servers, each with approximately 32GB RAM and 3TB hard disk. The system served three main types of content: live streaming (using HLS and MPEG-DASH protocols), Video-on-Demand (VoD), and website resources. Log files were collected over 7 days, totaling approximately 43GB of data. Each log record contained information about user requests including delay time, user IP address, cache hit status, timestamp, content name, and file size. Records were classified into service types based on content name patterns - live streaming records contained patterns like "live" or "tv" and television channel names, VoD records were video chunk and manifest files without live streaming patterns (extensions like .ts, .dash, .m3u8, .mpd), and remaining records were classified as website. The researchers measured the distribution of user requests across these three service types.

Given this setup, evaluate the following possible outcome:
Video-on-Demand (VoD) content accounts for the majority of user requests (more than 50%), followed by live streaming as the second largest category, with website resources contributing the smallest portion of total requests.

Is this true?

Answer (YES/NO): NO